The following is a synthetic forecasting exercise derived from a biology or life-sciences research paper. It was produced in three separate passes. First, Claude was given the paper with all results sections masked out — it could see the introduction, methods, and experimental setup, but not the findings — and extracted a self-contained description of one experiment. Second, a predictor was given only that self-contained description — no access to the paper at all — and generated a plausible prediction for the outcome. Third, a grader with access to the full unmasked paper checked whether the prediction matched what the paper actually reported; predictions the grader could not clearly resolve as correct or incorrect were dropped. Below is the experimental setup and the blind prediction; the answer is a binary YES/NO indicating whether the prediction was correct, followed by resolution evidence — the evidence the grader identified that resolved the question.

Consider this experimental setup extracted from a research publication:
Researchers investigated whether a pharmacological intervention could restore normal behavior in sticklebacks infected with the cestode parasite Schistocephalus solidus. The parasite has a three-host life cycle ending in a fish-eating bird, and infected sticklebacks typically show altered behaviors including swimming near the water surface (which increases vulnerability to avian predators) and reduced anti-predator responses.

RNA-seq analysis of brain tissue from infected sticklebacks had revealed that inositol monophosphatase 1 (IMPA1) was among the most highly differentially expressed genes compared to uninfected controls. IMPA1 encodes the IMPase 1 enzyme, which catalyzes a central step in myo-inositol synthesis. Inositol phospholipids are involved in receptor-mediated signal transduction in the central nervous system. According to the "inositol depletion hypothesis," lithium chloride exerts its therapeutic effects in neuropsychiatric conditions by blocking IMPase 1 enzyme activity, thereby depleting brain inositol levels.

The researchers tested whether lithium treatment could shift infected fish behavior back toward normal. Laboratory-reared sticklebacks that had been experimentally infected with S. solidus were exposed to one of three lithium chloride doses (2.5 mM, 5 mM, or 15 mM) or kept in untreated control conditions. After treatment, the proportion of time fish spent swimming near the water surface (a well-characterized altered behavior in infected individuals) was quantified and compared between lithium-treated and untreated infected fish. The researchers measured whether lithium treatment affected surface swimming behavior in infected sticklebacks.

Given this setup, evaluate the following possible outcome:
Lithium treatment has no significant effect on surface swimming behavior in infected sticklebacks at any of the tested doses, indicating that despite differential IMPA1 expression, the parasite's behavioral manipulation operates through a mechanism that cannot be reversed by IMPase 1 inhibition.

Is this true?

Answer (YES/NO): NO